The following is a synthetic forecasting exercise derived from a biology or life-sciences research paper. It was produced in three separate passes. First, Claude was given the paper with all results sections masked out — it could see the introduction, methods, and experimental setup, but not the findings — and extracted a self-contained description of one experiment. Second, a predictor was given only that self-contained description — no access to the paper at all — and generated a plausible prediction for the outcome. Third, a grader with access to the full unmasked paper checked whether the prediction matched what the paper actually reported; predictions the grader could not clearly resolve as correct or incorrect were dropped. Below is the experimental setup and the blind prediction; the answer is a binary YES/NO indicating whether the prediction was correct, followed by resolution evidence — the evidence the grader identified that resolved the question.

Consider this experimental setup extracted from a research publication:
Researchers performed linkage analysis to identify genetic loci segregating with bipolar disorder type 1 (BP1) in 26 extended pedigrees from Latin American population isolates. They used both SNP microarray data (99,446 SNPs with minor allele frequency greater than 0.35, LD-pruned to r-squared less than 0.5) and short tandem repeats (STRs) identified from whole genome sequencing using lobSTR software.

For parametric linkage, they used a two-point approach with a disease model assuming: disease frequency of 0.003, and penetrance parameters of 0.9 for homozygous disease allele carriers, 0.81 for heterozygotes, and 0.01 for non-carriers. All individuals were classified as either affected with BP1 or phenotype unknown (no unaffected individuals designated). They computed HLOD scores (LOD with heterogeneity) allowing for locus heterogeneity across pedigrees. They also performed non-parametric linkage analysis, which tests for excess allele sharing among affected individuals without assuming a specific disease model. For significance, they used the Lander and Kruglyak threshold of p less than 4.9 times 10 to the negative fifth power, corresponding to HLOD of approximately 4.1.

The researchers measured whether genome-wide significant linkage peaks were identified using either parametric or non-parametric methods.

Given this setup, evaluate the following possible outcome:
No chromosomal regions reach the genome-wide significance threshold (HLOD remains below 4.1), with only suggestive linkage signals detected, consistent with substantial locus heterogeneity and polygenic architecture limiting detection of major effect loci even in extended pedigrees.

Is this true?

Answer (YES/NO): NO